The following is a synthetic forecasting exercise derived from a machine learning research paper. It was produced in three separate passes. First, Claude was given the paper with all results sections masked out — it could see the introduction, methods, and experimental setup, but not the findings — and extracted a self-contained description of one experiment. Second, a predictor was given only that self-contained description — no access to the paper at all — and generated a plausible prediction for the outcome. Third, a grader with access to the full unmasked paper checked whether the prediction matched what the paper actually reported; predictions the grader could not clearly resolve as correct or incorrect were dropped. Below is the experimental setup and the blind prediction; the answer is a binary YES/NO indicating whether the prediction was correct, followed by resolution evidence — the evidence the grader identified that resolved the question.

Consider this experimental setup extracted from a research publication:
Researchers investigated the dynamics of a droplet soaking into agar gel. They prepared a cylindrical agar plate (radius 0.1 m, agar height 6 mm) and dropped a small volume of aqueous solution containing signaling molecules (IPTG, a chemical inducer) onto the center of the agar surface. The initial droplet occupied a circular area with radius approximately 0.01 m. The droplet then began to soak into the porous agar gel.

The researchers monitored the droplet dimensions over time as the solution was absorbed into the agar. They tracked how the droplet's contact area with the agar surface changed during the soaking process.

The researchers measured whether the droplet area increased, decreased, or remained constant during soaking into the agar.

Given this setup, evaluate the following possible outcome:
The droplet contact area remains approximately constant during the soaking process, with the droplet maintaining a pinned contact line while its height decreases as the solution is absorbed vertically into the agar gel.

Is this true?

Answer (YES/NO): NO